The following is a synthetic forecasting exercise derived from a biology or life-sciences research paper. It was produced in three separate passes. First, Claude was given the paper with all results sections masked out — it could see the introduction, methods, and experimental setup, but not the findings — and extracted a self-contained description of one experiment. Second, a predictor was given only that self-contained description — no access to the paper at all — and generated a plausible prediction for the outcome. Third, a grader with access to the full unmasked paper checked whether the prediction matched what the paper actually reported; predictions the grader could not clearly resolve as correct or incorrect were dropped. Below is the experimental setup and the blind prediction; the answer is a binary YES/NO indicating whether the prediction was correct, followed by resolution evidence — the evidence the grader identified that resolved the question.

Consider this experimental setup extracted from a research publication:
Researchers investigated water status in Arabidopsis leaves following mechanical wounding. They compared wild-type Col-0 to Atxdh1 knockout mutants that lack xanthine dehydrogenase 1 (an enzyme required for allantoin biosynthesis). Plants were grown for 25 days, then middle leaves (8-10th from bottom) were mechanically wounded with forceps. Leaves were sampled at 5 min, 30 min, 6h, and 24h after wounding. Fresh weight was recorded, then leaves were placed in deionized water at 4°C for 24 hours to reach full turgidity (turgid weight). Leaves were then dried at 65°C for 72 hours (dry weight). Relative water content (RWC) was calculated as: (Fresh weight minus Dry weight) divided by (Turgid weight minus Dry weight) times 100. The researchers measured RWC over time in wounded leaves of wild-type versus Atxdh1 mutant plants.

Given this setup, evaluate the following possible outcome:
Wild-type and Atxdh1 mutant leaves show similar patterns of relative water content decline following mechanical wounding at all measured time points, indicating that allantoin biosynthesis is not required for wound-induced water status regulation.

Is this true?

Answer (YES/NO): NO